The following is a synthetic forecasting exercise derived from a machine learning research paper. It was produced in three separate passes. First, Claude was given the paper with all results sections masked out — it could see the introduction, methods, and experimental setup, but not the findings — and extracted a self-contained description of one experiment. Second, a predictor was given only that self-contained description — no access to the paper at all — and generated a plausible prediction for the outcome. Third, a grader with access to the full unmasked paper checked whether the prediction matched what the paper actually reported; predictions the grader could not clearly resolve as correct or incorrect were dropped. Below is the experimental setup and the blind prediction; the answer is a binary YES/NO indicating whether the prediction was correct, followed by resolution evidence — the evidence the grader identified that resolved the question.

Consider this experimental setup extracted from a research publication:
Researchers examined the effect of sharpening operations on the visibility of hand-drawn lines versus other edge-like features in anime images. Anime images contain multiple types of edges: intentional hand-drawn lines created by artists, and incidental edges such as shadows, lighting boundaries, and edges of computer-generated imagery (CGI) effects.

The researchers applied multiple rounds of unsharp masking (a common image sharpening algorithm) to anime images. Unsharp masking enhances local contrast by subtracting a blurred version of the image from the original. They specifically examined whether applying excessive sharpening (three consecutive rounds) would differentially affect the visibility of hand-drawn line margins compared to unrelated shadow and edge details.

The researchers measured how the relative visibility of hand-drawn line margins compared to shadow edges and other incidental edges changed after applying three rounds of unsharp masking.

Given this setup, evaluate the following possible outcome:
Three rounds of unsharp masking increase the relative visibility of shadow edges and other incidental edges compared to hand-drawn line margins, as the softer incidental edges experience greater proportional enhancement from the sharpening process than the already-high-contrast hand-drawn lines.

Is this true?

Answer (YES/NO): NO